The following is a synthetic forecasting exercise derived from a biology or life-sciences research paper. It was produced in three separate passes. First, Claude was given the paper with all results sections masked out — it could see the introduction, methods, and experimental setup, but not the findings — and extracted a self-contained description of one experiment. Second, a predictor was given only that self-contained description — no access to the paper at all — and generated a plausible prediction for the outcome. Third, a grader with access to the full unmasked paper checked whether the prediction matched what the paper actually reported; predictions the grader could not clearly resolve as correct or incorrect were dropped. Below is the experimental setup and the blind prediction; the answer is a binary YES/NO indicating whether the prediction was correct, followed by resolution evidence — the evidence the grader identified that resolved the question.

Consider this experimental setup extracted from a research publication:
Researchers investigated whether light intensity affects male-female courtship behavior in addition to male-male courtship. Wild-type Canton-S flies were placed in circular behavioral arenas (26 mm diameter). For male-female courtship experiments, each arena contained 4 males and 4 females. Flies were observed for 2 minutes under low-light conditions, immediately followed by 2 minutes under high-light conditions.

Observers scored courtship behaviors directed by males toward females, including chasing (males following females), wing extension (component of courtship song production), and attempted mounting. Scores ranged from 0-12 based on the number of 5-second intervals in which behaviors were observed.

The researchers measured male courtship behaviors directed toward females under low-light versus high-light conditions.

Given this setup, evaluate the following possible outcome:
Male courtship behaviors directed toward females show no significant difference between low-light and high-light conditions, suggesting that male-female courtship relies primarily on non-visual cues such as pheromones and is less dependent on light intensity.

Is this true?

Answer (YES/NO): NO